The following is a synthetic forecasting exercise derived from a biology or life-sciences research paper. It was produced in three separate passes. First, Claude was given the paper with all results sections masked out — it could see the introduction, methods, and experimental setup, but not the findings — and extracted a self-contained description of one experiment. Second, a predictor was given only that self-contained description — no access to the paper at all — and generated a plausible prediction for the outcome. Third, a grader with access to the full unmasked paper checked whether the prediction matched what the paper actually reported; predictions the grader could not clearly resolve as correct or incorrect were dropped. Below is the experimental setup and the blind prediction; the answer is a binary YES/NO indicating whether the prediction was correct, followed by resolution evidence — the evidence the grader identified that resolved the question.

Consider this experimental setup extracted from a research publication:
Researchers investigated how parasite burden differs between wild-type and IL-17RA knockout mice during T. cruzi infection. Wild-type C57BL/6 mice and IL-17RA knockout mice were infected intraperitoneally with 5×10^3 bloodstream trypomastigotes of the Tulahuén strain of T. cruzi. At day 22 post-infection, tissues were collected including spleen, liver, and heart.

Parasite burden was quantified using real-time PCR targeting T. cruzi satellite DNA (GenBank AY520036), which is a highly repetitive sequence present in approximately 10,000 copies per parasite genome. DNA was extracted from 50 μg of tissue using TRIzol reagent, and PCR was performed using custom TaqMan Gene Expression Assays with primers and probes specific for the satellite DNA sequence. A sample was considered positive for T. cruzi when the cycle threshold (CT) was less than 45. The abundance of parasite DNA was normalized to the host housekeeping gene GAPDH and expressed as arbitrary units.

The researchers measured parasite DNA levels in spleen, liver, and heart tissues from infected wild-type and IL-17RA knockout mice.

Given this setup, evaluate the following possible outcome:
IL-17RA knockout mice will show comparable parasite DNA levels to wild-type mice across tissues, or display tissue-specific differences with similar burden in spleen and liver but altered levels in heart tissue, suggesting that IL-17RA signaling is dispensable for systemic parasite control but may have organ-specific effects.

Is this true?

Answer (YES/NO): NO